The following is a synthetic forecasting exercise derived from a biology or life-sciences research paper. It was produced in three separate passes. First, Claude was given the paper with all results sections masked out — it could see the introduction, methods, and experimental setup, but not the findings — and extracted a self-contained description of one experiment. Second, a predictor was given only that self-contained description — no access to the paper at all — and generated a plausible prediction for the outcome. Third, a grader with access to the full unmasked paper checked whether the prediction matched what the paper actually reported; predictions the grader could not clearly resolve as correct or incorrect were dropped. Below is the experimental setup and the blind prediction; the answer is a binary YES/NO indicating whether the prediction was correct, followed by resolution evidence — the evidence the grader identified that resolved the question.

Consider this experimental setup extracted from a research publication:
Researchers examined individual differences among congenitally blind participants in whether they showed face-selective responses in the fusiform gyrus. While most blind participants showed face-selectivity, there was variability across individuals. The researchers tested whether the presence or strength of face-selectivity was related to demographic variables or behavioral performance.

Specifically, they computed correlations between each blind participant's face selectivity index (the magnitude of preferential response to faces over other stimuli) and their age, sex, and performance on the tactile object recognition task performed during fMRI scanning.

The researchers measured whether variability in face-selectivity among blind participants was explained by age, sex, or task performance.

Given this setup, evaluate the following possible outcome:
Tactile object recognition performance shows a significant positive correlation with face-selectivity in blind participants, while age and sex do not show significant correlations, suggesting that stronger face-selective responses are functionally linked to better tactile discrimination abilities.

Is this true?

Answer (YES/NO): NO